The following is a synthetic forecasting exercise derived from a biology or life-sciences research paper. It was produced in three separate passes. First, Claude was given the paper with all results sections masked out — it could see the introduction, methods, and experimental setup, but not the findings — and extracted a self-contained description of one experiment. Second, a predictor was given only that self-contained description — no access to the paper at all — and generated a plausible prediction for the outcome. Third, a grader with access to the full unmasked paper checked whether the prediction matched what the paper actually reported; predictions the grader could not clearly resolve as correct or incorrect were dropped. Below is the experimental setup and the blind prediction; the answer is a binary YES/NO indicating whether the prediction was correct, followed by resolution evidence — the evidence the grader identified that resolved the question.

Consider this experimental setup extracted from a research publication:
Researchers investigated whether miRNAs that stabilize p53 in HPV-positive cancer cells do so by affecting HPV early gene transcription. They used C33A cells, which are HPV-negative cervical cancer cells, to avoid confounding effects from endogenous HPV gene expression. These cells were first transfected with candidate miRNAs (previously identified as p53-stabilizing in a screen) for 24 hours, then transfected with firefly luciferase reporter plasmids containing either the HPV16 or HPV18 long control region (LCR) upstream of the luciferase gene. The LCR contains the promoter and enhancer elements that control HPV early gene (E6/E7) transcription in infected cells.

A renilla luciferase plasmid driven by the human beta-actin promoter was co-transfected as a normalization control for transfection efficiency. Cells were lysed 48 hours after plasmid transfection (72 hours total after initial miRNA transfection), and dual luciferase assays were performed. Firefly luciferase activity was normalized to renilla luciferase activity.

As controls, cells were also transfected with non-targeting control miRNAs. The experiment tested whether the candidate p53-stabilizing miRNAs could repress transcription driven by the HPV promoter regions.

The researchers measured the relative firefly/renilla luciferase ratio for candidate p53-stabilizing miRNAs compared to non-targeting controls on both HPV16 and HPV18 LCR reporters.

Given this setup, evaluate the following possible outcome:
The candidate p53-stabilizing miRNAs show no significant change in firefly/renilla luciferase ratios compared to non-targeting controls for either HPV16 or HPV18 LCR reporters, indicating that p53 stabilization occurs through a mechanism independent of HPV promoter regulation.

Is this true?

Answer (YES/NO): NO